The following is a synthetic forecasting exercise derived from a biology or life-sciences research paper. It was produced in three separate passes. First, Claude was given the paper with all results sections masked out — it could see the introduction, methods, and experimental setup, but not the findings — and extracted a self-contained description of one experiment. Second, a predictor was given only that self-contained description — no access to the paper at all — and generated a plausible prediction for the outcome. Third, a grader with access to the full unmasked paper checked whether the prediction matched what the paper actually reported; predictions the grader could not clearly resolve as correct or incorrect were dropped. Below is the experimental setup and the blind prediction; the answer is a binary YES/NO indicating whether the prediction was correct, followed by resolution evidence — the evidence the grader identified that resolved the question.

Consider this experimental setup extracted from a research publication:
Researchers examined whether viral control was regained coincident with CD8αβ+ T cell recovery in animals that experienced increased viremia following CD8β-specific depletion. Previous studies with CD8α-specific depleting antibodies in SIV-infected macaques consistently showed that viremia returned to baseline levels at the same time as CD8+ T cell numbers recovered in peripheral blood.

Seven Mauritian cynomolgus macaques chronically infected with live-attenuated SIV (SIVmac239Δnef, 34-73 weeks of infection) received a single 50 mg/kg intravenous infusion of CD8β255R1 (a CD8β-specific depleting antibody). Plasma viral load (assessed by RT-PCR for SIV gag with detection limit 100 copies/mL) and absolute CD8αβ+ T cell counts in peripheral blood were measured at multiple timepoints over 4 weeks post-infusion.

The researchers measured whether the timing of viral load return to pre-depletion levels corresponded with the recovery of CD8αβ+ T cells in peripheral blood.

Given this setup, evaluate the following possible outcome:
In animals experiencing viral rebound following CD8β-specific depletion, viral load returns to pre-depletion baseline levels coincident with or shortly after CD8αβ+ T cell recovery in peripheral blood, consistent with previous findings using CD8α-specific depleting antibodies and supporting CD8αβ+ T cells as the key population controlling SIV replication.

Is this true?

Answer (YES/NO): NO